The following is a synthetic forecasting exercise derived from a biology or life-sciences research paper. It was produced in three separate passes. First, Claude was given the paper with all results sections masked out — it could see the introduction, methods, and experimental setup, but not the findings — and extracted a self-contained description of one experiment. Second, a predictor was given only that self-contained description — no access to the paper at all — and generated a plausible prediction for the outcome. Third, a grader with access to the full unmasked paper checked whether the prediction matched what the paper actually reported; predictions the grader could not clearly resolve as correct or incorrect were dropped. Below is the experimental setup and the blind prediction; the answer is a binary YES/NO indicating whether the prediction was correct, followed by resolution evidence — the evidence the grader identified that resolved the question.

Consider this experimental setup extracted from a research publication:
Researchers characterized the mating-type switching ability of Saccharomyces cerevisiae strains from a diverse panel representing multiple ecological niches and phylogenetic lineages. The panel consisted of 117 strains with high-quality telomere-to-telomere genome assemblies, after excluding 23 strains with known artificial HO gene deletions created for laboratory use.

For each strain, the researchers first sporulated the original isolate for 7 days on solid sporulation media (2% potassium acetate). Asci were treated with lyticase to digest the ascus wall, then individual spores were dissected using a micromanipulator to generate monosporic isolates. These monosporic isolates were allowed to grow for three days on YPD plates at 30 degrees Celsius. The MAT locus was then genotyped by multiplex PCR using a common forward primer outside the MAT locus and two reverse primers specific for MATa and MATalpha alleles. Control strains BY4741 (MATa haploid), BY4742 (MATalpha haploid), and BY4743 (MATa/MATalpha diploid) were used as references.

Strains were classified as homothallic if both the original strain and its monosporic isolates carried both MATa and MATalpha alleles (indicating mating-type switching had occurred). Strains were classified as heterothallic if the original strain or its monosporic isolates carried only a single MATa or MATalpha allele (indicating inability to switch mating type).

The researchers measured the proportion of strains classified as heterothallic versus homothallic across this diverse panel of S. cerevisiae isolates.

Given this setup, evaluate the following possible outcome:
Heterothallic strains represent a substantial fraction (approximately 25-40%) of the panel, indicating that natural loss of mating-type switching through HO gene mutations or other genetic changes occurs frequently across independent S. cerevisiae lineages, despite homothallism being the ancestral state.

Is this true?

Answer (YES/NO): NO